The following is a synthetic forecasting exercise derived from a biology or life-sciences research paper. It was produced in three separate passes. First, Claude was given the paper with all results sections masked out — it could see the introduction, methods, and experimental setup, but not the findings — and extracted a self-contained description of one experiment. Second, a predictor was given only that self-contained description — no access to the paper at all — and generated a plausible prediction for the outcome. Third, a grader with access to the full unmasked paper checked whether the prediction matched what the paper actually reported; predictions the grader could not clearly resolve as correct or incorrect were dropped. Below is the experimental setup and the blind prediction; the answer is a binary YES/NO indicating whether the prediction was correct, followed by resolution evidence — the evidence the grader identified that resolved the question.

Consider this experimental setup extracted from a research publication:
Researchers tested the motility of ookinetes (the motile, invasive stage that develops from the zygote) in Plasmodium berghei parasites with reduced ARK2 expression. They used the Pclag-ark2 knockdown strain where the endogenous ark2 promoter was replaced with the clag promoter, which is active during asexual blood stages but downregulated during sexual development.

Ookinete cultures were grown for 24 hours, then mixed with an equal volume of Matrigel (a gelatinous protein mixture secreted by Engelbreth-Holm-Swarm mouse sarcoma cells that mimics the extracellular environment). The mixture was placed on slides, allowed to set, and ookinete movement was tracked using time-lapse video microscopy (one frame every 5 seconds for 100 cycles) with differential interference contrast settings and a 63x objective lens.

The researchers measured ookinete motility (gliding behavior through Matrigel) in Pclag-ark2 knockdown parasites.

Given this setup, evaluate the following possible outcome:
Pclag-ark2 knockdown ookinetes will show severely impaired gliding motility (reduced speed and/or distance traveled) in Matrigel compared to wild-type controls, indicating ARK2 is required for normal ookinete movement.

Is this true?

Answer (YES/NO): NO